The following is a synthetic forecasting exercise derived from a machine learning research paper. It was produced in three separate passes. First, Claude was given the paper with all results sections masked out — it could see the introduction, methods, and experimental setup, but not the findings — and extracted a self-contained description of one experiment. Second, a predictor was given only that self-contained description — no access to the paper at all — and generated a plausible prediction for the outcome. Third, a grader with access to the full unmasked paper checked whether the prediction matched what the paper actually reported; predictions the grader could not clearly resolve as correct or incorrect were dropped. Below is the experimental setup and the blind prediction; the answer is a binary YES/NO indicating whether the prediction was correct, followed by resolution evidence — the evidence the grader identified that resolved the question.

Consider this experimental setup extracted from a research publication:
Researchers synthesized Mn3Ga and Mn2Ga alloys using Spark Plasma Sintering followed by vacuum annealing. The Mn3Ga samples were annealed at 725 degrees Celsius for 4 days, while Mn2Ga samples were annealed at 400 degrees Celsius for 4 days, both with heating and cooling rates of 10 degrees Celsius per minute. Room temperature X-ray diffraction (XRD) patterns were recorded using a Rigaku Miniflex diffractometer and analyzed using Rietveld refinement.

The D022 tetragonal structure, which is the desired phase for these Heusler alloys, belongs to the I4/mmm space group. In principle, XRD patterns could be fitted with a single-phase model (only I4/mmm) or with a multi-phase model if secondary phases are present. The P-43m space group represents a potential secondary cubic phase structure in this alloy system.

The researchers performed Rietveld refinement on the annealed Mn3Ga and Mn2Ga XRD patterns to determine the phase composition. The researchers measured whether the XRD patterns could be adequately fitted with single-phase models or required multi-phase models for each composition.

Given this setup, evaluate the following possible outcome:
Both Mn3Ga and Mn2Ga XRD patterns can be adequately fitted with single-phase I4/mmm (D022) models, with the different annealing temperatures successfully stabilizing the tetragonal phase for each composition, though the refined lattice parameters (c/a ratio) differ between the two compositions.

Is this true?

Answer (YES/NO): NO